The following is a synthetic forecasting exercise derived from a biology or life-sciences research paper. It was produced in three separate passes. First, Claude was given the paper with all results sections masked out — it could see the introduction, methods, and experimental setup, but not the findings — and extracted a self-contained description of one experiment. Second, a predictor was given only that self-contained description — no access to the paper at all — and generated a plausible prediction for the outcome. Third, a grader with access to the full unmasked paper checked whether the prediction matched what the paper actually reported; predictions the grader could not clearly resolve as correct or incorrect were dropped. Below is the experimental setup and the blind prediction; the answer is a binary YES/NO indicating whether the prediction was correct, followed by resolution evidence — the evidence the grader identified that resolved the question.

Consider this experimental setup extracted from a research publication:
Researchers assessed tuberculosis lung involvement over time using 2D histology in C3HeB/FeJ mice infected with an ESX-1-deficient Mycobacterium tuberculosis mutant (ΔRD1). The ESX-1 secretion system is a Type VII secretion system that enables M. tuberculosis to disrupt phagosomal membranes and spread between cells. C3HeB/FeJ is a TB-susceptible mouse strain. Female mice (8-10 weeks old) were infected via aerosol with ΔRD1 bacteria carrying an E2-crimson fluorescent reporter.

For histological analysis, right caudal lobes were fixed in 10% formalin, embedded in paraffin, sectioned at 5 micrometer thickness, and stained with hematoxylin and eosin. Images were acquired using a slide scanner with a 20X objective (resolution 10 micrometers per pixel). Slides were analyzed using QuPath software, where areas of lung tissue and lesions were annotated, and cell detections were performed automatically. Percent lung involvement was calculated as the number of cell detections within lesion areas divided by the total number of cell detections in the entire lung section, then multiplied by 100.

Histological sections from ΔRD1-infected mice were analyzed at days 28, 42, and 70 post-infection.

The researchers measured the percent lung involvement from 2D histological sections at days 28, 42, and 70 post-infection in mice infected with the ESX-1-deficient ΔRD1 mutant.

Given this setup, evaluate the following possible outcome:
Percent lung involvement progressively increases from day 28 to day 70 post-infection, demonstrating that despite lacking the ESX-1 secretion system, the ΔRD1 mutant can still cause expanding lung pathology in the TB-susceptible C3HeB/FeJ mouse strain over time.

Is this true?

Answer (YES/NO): NO